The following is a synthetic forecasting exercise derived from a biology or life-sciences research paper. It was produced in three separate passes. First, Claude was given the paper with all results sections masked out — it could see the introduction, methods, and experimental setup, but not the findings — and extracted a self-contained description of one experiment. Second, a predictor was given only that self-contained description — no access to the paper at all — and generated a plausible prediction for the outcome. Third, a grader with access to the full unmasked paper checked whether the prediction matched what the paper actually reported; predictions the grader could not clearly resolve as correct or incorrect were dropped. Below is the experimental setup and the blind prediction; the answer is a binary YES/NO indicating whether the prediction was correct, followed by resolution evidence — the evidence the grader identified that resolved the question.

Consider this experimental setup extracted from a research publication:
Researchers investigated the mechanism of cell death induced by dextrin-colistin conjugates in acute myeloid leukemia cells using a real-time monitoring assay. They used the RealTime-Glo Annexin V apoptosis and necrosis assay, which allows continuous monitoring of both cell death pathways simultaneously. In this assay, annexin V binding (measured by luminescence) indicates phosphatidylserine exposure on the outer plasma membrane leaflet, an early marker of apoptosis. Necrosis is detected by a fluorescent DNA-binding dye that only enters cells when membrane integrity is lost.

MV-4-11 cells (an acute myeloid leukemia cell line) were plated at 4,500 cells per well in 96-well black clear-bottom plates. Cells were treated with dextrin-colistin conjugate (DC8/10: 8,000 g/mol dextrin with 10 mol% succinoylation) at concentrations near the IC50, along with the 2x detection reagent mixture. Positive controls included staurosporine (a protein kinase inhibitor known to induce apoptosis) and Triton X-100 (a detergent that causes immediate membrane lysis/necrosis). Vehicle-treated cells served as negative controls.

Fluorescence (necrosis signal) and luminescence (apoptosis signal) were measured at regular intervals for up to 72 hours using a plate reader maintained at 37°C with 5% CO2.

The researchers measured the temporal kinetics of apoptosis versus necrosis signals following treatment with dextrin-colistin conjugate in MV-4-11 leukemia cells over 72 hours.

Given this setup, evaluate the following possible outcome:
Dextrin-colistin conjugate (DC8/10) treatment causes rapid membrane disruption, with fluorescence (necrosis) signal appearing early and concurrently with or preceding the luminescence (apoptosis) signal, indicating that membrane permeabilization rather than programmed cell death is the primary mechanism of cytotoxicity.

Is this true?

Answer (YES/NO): NO